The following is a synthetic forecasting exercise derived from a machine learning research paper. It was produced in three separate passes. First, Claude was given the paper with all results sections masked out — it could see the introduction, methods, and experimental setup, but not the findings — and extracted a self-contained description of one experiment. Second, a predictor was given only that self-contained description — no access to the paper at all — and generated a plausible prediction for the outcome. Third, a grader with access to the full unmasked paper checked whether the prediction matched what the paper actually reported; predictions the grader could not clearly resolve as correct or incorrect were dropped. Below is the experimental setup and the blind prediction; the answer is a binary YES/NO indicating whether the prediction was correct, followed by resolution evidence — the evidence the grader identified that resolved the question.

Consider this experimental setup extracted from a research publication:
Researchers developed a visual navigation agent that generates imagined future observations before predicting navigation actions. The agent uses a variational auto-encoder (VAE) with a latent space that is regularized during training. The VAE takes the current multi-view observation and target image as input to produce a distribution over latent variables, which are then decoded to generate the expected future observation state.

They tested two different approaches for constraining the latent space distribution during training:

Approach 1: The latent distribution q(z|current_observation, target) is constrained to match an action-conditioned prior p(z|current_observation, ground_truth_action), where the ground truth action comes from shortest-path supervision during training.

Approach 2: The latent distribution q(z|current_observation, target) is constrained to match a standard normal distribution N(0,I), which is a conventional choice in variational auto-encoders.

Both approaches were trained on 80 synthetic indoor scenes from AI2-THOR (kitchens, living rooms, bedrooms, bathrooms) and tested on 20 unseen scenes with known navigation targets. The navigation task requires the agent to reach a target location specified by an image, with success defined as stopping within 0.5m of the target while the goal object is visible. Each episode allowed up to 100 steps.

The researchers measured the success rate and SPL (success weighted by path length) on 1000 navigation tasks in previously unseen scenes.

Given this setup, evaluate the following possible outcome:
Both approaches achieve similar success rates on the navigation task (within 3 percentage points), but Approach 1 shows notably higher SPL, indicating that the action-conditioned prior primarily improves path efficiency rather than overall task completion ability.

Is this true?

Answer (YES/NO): NO